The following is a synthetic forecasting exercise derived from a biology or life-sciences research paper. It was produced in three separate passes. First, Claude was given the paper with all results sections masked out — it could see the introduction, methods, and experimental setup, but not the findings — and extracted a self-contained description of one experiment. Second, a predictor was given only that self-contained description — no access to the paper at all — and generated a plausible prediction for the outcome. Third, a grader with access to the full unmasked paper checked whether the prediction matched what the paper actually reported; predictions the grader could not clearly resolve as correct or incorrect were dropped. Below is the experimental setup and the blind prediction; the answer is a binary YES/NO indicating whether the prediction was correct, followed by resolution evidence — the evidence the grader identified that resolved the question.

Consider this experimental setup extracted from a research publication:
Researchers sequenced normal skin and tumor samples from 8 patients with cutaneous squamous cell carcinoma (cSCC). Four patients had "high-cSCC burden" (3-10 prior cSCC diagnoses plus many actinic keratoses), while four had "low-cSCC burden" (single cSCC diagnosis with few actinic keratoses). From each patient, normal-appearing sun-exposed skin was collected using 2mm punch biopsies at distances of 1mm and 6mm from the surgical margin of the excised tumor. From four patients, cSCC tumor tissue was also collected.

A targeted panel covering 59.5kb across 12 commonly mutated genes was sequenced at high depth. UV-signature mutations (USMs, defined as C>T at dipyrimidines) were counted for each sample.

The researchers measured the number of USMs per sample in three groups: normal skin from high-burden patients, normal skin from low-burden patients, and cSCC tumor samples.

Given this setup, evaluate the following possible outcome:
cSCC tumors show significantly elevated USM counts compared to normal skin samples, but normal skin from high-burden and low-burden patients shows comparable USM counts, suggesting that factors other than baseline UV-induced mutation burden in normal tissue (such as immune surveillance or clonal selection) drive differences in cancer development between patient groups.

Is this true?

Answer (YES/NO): NO